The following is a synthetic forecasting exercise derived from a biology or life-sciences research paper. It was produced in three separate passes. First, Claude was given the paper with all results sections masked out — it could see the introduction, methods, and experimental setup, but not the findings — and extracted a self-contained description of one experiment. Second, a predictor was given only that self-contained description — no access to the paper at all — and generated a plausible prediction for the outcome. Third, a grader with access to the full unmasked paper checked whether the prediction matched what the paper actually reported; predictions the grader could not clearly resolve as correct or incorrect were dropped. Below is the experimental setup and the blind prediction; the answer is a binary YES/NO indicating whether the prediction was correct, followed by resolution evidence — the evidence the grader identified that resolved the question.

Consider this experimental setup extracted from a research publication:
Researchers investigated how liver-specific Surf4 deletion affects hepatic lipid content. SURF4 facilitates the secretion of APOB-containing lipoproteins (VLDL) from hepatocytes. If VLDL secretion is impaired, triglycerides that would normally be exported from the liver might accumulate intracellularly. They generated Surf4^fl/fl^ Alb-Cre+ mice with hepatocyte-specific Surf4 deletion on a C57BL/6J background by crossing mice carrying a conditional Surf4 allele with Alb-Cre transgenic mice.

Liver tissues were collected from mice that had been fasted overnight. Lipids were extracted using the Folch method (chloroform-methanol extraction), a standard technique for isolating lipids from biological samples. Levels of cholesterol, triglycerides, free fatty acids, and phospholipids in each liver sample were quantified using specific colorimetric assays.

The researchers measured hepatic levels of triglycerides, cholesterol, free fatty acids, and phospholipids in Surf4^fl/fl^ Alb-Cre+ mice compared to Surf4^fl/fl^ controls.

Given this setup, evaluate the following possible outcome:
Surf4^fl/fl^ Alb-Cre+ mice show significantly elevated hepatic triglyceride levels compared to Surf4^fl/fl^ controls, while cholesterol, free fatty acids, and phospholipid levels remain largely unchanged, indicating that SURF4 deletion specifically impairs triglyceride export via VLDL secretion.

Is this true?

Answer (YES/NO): NO